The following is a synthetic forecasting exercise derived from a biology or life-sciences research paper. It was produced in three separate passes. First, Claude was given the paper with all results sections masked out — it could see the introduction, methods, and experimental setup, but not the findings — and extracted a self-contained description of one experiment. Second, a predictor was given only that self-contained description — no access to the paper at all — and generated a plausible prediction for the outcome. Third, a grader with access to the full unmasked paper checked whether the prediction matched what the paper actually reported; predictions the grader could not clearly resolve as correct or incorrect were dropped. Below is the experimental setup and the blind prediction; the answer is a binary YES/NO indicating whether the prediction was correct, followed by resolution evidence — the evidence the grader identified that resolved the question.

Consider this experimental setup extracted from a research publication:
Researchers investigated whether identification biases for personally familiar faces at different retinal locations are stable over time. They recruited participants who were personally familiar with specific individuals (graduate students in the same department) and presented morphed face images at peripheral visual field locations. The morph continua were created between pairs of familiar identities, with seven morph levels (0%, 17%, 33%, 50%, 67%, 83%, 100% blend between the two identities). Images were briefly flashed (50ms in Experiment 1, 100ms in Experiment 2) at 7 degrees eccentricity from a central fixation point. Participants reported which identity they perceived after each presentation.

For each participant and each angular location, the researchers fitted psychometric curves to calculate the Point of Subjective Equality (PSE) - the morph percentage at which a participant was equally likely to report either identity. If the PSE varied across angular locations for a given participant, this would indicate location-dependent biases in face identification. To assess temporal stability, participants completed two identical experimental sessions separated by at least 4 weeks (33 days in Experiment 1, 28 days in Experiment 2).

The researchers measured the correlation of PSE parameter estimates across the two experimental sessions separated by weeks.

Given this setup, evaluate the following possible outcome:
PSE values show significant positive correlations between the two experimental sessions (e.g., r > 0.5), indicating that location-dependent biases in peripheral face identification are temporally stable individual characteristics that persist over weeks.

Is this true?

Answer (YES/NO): YES